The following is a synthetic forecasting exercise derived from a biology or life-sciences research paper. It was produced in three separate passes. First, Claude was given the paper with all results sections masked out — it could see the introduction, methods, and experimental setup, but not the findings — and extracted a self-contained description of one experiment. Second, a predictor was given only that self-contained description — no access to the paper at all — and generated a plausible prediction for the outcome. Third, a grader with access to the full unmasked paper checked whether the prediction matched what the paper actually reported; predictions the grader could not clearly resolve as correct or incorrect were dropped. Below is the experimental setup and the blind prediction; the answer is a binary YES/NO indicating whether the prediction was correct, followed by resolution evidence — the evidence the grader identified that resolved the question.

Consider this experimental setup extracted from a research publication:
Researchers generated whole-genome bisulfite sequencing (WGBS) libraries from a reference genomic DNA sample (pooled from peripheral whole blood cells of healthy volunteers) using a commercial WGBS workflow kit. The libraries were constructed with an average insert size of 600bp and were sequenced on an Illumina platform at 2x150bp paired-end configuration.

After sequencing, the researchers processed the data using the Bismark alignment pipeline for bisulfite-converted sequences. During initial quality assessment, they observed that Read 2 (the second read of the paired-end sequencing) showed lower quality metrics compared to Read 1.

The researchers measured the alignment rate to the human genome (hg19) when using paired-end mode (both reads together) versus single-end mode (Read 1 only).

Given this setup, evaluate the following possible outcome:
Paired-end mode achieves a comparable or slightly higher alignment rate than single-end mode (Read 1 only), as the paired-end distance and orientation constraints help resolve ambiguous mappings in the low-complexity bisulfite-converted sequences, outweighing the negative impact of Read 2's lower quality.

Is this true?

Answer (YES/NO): NO